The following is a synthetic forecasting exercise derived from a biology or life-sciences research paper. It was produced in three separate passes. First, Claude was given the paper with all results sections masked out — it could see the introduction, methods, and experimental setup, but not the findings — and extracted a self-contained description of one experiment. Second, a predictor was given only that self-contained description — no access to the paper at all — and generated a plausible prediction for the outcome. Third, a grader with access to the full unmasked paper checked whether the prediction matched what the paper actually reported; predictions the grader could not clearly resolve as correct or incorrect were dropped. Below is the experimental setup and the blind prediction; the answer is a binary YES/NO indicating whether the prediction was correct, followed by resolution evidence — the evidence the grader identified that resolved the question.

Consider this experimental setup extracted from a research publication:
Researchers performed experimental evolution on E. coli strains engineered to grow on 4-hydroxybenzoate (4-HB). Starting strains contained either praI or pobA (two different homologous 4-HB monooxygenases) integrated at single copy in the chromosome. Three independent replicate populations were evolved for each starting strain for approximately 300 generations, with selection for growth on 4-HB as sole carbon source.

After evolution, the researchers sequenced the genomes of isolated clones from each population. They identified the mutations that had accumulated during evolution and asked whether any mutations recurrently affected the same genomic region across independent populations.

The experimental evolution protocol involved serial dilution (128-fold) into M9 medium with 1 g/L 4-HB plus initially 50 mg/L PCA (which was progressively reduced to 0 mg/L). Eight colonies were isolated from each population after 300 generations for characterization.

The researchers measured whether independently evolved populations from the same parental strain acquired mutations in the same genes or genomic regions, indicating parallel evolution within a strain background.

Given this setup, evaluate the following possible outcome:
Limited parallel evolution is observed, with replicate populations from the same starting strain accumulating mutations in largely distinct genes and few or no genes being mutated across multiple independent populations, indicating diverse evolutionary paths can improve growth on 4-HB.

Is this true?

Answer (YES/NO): NO